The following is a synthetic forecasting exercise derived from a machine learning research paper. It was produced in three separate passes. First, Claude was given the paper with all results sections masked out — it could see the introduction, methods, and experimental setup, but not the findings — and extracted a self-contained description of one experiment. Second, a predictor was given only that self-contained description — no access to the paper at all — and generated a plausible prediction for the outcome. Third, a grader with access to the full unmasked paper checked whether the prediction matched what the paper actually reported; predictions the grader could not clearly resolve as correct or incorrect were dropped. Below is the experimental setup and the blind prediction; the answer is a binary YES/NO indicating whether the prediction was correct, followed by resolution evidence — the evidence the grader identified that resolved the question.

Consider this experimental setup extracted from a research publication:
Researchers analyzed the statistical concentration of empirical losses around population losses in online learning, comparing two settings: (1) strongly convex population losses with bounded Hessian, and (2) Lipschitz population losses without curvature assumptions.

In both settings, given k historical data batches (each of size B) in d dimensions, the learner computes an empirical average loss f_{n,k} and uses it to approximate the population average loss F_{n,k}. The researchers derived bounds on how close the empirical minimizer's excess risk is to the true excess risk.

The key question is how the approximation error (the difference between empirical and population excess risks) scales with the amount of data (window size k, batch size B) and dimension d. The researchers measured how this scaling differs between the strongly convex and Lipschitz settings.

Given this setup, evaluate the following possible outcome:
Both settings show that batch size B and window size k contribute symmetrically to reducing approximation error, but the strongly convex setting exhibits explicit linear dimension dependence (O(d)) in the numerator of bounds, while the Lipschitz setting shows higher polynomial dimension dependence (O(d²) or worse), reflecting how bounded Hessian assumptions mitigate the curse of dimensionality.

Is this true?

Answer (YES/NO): NO